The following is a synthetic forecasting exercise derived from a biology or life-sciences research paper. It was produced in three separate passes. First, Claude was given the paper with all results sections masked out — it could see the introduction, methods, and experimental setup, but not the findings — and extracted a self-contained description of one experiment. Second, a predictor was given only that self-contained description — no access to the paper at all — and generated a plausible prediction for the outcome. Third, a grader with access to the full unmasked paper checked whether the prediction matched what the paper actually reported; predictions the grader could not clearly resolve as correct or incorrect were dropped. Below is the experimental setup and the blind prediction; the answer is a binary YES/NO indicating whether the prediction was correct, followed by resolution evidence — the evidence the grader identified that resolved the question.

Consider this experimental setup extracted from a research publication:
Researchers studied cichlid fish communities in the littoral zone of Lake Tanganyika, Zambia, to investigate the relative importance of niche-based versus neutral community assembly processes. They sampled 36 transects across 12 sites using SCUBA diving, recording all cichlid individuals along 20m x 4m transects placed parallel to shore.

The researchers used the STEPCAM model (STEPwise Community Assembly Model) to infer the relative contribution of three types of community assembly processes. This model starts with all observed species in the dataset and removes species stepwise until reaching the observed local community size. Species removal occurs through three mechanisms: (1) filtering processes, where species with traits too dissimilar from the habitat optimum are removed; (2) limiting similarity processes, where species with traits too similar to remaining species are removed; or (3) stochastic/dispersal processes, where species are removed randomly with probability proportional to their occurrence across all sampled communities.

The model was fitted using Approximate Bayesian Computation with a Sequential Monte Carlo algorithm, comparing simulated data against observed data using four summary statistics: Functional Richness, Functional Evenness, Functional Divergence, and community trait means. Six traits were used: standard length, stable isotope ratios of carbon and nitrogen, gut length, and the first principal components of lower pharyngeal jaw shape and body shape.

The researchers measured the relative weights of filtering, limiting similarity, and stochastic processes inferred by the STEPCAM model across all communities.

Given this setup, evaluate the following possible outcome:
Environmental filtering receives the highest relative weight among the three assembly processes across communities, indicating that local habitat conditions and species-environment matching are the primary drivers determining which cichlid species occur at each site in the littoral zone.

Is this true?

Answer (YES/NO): NO